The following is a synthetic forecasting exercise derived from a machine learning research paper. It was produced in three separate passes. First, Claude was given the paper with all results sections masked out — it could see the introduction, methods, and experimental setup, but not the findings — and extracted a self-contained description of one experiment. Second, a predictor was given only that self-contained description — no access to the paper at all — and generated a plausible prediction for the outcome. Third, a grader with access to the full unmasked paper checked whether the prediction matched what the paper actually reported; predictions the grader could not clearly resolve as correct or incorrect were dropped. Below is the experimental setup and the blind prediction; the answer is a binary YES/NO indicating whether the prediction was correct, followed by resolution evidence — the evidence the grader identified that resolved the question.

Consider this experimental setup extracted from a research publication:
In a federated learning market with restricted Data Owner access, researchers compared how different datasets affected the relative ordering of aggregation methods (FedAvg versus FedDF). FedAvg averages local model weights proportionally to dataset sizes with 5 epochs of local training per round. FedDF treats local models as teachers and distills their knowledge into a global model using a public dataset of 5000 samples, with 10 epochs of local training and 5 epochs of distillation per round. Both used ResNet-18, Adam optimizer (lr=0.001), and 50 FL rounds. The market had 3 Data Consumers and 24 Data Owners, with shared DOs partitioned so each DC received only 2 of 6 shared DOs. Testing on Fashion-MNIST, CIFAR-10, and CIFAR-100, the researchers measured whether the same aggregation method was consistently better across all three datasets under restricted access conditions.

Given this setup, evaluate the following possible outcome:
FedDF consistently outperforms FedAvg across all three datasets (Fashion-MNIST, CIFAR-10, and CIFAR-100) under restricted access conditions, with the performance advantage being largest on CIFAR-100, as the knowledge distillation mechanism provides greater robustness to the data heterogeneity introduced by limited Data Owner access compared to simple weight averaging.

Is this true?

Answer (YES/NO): NO